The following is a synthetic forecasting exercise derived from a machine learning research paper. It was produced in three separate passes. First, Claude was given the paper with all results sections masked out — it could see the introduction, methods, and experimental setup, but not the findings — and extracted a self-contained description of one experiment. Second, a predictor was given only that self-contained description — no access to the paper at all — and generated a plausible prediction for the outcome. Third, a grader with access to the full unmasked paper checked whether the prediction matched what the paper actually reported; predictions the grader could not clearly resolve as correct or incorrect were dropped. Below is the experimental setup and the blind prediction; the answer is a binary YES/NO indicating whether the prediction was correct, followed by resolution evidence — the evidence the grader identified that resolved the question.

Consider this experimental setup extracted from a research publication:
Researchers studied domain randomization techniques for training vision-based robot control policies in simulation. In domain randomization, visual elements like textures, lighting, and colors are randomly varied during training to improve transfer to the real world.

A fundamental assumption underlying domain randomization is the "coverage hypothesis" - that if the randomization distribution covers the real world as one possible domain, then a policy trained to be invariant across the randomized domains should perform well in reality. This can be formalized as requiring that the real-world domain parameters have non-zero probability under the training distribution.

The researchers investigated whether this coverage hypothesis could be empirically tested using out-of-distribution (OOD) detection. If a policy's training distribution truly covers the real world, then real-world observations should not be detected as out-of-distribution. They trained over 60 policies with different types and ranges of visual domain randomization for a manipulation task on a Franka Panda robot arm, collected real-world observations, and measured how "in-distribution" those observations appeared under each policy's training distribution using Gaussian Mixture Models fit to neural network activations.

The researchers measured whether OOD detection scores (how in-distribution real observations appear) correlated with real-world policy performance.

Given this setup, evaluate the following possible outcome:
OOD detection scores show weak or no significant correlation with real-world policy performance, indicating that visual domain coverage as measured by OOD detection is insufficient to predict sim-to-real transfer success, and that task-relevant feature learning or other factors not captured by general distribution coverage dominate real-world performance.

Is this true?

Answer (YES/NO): NO